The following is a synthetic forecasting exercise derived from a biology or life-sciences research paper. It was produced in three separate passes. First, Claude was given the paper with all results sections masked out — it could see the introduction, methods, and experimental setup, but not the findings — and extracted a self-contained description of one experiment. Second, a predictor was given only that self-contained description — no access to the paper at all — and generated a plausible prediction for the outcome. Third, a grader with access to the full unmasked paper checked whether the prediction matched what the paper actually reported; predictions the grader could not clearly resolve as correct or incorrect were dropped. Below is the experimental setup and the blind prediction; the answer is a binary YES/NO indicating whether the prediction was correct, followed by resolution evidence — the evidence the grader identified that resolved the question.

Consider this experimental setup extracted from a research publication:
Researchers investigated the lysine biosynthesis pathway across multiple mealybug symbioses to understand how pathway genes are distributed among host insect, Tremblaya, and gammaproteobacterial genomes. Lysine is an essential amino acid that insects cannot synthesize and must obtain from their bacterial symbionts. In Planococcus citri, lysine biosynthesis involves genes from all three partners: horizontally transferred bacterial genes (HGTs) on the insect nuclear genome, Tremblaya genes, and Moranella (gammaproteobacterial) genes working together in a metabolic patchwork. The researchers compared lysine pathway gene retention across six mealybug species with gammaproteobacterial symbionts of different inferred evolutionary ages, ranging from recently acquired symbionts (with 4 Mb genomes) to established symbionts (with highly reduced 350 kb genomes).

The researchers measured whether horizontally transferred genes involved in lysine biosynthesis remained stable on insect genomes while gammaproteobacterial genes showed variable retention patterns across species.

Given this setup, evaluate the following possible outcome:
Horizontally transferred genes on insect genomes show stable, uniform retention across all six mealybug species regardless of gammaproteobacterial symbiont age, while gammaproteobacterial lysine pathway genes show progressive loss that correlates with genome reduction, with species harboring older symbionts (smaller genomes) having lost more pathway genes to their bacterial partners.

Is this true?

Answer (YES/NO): NO